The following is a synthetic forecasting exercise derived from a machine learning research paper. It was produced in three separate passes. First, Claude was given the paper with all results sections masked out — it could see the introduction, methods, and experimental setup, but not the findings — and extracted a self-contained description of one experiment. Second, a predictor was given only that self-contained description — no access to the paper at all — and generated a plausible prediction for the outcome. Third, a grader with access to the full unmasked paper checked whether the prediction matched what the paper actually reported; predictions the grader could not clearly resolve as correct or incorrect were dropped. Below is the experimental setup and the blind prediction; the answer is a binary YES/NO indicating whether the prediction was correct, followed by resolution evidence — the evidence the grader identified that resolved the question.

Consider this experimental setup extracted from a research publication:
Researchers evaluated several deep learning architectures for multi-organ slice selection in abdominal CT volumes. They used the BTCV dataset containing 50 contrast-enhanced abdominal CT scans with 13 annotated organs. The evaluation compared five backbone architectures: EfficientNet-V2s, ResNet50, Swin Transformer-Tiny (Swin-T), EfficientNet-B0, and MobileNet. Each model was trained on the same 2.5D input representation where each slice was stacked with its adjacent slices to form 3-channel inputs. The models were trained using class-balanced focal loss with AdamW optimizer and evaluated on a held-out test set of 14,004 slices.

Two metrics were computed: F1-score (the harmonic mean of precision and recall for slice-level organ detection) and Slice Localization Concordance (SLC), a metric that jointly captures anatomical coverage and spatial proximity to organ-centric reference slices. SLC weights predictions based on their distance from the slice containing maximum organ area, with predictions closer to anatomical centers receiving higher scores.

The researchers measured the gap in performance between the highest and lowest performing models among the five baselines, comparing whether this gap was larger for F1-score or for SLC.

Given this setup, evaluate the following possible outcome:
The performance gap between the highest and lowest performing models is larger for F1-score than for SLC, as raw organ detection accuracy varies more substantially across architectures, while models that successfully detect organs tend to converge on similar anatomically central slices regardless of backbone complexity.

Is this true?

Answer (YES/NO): NO